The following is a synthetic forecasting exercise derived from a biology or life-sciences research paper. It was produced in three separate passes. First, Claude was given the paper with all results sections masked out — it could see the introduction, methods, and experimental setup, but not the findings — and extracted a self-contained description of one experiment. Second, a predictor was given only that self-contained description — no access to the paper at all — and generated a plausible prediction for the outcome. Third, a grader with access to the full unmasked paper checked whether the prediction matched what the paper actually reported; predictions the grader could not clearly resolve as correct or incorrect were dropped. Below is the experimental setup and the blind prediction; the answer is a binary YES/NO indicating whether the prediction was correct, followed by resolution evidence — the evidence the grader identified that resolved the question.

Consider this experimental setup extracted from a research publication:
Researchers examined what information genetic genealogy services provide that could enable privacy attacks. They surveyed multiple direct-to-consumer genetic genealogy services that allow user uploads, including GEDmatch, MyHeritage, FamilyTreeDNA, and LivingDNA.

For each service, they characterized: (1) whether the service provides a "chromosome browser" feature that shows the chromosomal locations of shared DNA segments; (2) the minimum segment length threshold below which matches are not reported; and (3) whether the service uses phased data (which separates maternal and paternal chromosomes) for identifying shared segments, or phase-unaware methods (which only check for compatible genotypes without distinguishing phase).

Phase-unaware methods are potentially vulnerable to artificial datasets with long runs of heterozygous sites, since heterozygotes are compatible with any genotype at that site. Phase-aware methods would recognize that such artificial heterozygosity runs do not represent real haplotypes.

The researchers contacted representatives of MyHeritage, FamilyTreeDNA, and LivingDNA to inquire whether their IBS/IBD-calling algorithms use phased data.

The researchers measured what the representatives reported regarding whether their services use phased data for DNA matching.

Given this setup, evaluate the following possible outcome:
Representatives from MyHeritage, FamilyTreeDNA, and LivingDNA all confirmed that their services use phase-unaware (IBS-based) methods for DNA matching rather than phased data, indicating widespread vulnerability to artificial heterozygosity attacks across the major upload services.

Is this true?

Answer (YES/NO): NO